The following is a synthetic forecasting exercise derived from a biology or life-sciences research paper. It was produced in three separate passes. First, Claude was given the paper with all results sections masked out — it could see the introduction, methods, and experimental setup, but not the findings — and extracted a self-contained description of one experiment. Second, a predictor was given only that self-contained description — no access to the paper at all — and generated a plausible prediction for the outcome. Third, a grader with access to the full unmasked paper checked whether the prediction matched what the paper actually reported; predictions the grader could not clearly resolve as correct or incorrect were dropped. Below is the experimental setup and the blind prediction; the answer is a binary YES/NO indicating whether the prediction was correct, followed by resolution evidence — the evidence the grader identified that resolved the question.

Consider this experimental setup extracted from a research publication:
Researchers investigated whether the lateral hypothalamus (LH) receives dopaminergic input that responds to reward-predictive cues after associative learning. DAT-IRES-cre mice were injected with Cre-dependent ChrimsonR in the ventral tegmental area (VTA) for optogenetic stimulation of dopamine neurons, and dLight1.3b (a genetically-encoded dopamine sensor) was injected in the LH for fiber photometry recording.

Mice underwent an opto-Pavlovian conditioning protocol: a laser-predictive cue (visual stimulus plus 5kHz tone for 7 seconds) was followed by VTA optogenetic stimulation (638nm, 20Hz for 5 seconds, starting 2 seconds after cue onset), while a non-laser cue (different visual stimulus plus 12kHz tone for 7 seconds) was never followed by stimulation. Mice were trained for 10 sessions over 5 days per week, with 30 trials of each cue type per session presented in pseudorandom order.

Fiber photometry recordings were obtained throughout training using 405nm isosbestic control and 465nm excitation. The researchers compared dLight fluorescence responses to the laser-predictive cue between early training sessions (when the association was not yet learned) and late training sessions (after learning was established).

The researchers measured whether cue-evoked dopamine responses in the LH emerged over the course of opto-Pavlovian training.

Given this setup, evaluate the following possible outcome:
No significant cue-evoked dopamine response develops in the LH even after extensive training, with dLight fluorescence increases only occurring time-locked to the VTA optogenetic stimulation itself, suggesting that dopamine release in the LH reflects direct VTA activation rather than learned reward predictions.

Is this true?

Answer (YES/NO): NO